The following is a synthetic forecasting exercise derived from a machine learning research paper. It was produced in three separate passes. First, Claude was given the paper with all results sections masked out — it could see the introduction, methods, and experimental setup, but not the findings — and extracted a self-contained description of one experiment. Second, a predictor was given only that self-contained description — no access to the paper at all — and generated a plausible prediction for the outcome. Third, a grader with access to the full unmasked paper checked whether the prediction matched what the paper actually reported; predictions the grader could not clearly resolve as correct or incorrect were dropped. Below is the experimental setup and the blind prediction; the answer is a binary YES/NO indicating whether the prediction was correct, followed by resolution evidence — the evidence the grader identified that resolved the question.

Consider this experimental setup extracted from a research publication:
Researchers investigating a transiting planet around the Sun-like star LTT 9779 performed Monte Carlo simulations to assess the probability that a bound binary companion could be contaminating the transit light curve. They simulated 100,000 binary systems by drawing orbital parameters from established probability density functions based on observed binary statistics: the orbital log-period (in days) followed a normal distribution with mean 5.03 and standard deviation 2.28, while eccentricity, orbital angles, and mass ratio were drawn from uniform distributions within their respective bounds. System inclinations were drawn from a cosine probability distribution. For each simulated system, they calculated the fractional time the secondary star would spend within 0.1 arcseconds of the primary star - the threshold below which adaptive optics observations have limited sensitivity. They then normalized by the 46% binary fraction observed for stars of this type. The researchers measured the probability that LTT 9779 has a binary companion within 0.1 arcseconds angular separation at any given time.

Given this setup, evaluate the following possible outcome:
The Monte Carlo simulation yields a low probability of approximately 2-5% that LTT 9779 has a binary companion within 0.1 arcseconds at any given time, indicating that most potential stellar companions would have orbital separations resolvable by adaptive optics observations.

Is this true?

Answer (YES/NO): NO